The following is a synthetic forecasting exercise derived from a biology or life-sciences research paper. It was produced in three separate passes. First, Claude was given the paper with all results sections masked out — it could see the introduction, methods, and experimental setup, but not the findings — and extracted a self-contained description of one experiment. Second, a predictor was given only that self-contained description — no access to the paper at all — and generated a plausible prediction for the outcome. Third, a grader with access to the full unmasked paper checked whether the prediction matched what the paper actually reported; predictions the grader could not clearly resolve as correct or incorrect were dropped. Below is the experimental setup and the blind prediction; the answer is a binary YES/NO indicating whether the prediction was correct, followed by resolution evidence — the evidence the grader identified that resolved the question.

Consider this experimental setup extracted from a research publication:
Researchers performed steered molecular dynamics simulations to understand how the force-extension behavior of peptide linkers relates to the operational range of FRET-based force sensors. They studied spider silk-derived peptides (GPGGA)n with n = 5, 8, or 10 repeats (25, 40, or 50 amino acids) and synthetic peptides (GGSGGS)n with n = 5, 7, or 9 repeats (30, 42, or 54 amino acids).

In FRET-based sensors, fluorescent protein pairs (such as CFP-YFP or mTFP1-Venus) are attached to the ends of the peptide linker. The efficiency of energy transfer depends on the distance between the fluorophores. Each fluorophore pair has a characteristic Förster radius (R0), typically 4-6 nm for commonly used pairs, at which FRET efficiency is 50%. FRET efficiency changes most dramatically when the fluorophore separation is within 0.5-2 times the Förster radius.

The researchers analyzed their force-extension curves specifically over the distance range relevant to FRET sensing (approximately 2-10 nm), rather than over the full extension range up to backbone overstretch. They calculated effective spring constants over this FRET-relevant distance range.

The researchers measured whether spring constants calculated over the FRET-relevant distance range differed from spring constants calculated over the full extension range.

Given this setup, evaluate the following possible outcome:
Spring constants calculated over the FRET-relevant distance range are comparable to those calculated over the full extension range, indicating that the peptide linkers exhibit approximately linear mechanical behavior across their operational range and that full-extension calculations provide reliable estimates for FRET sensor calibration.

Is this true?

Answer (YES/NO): NO